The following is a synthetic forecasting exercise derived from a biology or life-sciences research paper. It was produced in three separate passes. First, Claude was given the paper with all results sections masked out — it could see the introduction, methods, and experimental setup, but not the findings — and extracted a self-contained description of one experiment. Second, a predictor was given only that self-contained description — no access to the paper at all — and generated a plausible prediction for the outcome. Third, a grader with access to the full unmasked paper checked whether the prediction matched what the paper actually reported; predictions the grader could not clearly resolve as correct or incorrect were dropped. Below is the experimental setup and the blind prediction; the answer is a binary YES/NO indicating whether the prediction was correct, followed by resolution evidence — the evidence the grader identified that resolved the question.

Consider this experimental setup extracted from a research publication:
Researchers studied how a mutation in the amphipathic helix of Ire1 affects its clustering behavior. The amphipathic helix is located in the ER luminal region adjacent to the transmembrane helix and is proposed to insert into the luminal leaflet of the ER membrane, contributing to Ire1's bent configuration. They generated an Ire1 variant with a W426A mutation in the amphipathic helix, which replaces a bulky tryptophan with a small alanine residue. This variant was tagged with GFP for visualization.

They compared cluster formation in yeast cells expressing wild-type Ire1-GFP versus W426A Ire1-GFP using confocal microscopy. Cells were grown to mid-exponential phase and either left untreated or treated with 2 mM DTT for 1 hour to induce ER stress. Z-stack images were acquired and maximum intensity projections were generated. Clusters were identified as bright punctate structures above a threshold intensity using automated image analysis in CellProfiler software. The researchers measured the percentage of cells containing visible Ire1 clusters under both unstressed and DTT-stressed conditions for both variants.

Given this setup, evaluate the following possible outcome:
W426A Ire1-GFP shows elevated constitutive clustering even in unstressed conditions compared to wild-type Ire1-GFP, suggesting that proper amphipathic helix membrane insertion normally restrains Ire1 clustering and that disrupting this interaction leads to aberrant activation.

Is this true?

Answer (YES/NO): NO